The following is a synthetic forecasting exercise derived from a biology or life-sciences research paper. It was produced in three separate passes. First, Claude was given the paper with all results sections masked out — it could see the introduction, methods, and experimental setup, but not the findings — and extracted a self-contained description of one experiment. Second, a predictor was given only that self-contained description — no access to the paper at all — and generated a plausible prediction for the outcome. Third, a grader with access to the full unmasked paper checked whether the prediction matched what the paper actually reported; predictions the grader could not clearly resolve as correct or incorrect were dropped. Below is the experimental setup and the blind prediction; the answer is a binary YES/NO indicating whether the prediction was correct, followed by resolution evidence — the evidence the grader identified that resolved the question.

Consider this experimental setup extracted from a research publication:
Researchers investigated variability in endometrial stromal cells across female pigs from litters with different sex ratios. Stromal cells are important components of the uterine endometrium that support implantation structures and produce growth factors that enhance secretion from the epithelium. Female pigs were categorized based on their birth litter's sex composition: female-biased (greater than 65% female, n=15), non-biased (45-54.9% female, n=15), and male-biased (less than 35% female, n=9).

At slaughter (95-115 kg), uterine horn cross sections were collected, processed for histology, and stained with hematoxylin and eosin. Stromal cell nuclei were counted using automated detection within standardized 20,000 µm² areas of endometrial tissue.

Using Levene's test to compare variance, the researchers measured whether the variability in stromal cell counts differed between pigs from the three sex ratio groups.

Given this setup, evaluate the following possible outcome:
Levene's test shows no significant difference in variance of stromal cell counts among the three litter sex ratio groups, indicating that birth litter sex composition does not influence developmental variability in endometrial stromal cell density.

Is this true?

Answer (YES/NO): NO